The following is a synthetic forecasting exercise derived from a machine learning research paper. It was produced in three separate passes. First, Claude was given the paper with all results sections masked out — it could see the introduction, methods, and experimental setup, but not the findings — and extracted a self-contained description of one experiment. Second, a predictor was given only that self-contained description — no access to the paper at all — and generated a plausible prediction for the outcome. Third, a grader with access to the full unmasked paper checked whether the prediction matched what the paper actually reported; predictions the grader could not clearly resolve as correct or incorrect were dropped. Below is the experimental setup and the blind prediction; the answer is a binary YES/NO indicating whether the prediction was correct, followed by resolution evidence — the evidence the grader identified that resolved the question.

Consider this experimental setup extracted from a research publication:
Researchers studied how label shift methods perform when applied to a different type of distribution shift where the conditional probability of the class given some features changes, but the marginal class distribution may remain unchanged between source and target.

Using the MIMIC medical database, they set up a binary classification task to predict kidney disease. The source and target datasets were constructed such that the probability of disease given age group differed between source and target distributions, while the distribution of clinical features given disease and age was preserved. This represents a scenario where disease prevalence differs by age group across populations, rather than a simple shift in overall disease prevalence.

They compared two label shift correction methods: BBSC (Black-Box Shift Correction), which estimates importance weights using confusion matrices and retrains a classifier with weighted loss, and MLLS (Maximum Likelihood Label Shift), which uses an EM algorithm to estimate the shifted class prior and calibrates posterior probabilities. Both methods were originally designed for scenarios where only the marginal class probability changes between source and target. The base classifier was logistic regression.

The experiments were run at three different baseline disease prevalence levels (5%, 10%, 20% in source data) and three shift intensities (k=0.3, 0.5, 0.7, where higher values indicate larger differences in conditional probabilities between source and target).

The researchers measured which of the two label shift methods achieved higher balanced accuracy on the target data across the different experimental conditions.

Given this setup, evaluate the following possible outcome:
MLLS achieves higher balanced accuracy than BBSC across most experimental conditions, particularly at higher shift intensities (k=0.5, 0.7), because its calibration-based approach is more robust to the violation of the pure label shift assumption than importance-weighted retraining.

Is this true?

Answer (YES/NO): NO